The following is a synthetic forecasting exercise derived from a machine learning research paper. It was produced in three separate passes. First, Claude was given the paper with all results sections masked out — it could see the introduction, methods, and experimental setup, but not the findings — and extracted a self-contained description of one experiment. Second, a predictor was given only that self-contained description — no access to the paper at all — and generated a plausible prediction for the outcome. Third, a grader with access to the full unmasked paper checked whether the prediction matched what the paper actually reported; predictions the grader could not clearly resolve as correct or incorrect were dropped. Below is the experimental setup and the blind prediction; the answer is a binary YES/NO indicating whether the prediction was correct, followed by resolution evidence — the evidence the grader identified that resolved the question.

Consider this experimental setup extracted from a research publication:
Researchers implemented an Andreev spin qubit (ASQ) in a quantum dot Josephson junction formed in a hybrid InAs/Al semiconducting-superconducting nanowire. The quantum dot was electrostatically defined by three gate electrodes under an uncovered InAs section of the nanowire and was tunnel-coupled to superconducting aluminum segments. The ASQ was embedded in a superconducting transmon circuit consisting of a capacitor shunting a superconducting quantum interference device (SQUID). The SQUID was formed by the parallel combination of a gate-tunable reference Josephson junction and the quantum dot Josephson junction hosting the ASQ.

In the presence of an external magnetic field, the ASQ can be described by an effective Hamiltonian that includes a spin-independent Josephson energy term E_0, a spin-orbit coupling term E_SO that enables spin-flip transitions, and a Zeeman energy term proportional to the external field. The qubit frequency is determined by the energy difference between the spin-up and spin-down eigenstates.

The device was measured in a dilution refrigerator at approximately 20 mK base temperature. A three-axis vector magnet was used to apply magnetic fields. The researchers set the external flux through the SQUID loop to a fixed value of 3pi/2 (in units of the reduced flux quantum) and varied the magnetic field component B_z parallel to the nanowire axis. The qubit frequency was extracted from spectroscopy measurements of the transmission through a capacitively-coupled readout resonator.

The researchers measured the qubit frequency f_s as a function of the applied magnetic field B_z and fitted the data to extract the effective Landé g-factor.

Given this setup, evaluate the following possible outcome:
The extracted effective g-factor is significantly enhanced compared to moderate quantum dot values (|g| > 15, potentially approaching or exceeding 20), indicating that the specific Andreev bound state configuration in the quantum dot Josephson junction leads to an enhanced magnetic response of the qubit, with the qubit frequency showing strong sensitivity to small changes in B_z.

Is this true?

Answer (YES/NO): NO